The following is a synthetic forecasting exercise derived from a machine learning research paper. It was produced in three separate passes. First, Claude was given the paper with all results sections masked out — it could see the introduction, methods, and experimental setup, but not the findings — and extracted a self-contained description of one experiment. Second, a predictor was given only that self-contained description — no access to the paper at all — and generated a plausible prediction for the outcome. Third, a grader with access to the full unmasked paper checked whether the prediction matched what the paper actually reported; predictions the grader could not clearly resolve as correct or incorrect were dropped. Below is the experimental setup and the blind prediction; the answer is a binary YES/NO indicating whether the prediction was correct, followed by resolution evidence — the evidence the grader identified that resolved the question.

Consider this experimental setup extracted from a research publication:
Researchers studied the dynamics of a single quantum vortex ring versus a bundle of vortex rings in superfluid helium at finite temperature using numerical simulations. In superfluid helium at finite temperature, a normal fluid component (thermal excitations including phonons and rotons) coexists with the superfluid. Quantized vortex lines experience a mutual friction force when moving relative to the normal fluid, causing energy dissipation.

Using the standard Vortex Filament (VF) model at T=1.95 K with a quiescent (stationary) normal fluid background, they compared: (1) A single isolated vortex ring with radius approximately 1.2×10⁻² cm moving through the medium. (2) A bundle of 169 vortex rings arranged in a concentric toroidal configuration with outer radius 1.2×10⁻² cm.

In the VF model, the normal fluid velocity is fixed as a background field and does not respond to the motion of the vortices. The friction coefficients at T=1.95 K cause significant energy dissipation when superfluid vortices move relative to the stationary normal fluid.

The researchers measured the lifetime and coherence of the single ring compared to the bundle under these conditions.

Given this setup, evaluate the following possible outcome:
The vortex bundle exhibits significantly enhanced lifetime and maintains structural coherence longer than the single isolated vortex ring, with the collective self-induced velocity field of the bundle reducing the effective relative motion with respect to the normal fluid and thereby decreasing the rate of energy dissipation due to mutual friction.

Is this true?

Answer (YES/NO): NO